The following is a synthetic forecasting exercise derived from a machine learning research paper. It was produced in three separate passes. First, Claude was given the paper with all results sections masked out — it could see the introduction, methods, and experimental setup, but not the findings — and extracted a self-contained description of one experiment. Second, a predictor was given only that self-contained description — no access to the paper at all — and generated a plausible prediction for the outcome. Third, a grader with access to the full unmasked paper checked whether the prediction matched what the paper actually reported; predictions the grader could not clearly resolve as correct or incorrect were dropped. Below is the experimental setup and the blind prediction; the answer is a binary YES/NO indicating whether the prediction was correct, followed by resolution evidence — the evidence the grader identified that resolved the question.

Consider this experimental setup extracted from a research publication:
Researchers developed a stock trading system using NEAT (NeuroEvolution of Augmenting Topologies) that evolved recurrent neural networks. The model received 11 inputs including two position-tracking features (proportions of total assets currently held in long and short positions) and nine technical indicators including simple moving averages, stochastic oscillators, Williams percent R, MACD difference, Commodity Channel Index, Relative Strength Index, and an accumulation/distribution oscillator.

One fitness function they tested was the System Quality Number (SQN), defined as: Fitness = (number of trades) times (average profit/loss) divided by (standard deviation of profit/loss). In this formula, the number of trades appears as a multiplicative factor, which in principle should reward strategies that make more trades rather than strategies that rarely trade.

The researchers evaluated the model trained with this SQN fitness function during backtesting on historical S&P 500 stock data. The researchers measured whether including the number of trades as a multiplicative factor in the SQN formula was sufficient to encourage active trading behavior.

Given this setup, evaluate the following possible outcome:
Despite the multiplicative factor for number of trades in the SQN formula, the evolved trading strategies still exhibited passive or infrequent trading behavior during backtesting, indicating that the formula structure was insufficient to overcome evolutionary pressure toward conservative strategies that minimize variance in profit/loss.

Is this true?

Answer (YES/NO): YES